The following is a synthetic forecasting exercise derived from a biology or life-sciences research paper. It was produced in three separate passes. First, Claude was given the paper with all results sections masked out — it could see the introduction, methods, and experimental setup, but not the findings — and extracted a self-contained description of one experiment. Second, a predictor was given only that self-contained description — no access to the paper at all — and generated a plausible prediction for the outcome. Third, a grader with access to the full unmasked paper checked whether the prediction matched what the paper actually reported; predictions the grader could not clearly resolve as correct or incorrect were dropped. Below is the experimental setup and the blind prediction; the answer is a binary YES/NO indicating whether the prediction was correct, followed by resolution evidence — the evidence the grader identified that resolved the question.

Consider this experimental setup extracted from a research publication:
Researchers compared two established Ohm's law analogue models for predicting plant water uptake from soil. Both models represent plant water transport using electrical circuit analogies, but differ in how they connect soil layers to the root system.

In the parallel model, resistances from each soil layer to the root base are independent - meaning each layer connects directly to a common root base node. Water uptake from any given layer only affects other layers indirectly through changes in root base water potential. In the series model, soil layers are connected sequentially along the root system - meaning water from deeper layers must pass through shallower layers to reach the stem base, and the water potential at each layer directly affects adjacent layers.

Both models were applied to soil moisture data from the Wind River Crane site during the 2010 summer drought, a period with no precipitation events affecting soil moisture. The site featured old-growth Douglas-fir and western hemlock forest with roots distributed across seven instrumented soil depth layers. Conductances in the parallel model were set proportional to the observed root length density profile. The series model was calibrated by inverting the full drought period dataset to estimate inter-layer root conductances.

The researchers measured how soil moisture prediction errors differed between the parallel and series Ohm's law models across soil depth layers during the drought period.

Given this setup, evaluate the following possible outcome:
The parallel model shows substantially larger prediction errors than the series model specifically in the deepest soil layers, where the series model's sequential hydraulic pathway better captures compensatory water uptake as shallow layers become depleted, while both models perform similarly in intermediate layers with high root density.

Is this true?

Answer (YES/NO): NO